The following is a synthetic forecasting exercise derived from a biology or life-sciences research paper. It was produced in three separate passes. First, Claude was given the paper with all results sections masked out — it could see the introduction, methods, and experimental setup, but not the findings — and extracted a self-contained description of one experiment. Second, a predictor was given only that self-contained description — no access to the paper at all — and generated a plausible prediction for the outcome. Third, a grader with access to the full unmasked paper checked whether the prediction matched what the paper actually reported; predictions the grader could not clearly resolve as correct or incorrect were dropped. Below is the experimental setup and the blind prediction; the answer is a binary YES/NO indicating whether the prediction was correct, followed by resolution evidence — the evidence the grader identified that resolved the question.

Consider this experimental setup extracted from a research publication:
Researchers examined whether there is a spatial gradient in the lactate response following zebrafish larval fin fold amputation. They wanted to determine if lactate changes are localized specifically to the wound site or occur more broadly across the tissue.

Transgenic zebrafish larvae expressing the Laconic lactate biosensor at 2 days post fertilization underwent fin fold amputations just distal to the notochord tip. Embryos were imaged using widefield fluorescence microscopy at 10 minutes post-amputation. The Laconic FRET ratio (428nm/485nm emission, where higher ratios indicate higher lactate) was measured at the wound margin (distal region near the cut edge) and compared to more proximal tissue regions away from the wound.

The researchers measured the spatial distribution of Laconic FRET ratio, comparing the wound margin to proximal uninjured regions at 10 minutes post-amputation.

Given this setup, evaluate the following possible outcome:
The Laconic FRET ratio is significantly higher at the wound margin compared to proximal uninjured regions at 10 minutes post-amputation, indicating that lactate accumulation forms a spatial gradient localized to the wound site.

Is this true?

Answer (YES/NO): YES